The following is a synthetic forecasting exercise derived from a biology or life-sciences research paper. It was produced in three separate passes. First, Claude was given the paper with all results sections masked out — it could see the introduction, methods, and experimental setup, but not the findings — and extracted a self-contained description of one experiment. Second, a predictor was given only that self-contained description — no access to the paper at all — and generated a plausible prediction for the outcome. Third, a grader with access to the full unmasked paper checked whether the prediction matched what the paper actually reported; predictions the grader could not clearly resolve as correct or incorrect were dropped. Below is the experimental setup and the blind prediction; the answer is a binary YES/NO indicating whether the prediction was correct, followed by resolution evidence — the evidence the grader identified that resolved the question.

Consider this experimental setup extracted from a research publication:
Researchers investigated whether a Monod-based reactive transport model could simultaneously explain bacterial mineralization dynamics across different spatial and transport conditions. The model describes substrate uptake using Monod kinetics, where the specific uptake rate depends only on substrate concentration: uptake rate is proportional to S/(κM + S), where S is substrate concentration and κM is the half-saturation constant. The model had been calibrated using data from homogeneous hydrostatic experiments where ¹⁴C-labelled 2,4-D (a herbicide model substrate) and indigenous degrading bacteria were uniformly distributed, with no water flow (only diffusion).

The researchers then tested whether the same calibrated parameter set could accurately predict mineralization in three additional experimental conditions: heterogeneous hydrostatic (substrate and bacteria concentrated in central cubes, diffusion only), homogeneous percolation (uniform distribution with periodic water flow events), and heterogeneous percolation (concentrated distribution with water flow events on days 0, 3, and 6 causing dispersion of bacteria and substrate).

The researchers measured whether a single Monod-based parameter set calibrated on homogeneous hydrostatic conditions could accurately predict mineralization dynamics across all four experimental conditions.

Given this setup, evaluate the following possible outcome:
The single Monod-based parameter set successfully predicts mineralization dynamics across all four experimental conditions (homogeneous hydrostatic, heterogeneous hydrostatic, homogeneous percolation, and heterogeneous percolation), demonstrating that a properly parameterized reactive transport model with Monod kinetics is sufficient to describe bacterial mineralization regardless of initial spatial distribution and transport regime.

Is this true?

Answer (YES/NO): NO